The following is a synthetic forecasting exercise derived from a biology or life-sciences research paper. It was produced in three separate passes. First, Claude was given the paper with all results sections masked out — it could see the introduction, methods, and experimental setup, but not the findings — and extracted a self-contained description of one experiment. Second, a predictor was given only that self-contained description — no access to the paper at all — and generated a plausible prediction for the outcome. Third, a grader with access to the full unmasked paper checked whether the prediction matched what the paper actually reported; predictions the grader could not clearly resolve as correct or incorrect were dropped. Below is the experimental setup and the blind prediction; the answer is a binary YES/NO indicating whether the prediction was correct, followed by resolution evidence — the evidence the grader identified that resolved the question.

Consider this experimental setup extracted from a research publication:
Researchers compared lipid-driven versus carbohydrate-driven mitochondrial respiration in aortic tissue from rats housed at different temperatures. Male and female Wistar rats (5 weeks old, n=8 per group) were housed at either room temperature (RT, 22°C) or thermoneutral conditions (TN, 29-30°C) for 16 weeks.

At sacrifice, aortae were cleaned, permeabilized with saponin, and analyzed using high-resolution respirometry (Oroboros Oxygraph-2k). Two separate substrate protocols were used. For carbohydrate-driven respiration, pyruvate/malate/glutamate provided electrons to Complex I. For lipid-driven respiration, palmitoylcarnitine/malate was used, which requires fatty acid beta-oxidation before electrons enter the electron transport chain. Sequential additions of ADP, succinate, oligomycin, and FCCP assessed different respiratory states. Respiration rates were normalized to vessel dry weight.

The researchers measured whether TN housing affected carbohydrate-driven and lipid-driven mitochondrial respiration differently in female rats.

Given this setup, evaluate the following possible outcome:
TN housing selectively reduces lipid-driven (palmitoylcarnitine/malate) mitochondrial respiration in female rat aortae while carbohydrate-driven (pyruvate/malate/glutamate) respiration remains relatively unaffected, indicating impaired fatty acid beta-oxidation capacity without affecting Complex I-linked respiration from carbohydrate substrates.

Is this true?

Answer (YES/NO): NO